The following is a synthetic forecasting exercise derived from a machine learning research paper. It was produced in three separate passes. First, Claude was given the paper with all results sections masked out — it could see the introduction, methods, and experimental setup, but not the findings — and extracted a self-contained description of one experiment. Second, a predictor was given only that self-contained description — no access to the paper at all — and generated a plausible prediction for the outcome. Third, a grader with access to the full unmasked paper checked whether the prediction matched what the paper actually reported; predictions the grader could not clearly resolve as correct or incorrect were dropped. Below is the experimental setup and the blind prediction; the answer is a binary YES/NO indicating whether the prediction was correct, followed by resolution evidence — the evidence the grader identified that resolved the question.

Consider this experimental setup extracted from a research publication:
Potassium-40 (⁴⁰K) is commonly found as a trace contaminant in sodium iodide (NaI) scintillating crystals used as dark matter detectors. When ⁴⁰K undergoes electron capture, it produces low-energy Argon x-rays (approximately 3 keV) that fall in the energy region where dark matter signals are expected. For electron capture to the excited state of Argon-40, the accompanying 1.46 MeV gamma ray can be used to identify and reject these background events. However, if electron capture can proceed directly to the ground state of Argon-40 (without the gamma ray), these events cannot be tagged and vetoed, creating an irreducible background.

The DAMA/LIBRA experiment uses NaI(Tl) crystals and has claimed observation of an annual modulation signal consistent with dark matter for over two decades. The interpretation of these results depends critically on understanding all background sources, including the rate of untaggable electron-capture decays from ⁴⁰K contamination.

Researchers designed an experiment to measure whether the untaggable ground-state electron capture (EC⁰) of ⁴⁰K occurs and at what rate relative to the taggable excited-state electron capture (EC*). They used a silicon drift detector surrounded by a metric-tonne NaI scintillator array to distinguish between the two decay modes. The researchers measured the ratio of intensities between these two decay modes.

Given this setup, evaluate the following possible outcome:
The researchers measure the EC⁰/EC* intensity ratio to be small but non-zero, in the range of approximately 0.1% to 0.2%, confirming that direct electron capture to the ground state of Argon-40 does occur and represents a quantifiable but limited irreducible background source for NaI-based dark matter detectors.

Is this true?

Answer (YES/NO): NO